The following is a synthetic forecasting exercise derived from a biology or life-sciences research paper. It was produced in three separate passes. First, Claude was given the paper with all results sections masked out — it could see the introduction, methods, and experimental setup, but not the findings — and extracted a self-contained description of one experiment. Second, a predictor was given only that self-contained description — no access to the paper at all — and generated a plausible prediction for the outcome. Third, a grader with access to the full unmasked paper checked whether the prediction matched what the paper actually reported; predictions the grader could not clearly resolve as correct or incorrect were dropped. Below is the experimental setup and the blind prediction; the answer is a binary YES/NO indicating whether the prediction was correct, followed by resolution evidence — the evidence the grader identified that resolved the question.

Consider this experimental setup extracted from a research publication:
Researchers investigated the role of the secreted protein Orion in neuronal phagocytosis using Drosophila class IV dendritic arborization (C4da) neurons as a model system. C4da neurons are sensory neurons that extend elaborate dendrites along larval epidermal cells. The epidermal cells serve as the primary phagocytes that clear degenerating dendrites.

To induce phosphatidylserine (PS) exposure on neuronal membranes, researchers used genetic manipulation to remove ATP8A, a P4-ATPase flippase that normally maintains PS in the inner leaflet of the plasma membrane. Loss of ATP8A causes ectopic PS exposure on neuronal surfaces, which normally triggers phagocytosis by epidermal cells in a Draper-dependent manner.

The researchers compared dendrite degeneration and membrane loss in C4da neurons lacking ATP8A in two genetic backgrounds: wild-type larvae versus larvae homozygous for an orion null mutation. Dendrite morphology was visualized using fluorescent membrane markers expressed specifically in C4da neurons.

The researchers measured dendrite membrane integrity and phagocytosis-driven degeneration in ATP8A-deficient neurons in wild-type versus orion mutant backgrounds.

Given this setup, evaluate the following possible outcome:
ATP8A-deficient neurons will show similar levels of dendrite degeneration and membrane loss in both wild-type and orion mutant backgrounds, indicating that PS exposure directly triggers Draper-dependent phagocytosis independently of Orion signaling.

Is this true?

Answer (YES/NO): NO